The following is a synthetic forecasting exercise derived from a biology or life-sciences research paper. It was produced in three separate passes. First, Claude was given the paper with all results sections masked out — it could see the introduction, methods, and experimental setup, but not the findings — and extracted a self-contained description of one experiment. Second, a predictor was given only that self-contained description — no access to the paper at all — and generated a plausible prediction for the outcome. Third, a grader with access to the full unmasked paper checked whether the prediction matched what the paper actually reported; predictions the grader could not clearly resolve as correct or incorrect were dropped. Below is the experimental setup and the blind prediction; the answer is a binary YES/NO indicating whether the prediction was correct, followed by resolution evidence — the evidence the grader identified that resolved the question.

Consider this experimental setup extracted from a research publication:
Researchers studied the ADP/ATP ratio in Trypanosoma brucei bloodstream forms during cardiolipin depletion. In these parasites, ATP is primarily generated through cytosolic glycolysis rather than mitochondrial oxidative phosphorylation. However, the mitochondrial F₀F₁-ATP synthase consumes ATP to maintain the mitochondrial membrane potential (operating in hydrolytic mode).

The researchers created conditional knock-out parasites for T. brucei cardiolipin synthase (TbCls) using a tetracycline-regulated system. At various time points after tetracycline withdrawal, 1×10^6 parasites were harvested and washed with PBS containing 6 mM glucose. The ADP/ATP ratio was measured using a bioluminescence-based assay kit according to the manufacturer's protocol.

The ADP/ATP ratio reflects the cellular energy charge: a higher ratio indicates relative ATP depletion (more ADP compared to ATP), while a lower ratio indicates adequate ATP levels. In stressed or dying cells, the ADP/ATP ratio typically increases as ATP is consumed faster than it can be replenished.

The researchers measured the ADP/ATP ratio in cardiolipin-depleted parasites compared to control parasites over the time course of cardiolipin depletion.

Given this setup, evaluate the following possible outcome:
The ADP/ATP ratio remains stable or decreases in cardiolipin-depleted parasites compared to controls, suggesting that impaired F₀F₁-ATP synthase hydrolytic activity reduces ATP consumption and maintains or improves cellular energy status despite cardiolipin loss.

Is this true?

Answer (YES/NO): NO